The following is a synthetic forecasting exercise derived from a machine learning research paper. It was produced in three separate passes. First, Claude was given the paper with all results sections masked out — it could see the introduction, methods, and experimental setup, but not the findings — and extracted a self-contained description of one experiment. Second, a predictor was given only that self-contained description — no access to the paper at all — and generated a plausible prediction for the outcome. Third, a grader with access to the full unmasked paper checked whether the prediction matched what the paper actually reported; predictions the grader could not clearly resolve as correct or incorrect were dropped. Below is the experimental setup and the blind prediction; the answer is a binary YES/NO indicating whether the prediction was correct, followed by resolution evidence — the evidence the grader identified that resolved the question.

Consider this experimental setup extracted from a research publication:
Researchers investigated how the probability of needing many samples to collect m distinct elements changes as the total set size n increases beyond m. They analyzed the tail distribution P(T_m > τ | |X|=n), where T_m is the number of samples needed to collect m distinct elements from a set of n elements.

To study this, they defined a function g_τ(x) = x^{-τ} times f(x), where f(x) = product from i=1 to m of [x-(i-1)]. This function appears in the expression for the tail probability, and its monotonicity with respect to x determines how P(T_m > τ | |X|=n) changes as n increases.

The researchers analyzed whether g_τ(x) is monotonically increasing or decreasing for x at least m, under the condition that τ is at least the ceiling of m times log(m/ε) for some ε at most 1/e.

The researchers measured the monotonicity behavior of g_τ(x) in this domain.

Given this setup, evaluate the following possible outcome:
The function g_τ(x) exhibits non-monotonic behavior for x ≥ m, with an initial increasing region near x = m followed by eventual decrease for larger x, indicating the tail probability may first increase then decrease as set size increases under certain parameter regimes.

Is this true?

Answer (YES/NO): NO